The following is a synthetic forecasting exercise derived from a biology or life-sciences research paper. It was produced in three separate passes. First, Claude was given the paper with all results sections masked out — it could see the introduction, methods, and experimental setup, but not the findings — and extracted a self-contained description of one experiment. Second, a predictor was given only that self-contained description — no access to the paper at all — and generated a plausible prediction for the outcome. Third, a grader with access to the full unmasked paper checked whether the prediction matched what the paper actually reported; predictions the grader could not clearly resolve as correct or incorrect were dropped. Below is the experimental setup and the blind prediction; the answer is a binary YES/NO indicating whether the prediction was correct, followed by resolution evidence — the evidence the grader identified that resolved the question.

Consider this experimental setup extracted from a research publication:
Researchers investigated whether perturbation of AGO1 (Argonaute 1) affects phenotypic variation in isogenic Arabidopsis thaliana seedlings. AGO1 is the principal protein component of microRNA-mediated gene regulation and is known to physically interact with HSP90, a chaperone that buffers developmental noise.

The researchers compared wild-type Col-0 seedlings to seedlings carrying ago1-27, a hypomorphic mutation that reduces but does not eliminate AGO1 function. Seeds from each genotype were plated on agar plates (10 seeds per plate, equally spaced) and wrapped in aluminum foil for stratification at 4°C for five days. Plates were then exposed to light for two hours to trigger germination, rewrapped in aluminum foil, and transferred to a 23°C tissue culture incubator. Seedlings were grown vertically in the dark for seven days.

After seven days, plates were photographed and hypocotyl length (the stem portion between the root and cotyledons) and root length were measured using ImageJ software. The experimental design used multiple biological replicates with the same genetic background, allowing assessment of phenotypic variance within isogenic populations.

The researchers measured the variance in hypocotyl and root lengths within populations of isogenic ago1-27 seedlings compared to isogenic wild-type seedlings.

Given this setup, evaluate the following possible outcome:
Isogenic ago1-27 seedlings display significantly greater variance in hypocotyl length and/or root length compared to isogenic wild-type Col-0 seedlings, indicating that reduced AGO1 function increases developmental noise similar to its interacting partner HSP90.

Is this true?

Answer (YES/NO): YES